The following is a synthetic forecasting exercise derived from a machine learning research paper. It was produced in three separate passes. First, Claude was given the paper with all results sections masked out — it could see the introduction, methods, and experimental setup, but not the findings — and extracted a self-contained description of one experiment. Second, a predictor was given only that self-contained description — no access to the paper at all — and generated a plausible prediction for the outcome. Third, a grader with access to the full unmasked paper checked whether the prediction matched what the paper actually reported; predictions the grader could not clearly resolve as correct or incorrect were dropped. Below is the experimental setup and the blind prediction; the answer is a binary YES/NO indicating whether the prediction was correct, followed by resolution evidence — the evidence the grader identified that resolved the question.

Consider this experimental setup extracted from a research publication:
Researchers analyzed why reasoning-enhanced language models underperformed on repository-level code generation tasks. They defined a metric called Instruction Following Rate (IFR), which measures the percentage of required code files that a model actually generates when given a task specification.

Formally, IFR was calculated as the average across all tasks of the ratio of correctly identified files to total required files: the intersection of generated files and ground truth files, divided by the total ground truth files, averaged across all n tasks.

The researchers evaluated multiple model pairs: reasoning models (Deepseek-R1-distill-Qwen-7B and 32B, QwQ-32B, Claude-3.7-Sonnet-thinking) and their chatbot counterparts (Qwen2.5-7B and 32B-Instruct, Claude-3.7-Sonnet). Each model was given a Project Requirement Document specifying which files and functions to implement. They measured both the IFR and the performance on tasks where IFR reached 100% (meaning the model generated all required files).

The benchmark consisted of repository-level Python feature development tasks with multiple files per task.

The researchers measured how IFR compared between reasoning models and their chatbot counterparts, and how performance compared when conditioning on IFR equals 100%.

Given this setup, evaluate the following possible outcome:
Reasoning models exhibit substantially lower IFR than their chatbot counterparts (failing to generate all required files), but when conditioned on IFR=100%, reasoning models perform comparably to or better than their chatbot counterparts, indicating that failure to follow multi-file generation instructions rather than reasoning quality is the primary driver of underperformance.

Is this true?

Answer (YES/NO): YES